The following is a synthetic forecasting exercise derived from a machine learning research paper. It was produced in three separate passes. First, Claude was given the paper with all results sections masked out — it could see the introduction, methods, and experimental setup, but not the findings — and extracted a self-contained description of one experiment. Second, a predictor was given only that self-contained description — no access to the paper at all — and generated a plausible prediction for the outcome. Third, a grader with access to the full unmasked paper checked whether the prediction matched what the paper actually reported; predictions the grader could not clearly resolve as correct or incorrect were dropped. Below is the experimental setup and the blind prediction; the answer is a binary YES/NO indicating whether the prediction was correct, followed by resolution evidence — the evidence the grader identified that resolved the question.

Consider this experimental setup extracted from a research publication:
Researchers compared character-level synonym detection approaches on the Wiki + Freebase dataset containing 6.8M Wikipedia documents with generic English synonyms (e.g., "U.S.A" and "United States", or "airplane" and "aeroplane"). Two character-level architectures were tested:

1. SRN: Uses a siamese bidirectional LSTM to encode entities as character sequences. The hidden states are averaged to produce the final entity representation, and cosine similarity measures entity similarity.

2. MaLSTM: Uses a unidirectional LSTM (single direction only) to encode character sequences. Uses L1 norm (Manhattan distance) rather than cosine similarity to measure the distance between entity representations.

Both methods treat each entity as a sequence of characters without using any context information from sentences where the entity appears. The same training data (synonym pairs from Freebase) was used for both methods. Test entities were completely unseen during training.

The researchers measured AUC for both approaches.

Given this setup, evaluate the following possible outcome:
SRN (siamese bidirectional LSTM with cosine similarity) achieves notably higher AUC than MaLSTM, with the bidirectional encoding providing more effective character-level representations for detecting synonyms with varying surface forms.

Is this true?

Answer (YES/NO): NO